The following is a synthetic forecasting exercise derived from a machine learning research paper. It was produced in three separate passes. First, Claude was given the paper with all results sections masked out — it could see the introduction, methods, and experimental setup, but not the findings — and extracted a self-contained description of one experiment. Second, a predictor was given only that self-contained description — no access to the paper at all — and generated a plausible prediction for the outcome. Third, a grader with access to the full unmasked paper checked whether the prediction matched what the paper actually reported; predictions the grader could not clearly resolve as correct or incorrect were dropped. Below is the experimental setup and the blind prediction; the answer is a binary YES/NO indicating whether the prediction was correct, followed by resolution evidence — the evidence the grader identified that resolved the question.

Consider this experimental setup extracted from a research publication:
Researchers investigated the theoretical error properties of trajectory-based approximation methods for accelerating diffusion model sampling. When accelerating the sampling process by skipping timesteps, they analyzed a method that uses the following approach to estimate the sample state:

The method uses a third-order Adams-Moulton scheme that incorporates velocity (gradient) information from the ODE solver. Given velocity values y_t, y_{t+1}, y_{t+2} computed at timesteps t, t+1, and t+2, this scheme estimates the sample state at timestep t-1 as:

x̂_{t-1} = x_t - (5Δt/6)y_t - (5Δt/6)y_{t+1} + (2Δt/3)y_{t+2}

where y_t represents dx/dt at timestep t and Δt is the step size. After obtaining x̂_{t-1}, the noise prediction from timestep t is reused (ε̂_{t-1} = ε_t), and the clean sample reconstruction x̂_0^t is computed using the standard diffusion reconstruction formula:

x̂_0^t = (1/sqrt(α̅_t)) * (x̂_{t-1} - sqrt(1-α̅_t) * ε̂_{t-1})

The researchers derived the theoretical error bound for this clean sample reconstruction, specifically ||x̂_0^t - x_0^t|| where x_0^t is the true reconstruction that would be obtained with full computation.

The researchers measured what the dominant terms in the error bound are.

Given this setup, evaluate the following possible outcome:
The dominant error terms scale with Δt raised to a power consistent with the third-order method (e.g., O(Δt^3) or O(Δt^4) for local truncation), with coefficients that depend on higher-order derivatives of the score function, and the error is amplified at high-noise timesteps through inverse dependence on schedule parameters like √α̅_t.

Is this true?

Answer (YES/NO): NO